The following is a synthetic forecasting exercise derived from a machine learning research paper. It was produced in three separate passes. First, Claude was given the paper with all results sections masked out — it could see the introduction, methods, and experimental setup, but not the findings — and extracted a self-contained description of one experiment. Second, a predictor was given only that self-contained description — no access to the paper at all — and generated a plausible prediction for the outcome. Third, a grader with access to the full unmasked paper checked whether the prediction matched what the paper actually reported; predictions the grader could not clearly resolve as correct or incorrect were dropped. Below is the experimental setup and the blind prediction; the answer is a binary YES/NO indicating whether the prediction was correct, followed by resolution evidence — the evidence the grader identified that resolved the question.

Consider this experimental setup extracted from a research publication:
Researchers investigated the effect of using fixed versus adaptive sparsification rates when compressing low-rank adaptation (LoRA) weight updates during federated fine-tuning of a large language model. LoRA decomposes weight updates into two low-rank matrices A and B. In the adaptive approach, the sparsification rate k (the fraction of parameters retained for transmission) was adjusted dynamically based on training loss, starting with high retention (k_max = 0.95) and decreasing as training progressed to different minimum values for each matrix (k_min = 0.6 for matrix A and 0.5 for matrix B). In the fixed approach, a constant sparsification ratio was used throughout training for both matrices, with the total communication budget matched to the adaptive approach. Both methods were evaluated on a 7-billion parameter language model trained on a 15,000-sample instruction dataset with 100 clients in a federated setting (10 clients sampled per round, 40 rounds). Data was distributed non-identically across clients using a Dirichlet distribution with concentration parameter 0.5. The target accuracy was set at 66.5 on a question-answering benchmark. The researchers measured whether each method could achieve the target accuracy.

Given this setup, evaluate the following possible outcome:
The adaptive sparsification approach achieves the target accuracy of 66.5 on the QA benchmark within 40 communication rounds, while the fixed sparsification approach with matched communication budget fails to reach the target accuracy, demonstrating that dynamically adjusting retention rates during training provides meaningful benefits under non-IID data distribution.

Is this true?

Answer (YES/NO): YES